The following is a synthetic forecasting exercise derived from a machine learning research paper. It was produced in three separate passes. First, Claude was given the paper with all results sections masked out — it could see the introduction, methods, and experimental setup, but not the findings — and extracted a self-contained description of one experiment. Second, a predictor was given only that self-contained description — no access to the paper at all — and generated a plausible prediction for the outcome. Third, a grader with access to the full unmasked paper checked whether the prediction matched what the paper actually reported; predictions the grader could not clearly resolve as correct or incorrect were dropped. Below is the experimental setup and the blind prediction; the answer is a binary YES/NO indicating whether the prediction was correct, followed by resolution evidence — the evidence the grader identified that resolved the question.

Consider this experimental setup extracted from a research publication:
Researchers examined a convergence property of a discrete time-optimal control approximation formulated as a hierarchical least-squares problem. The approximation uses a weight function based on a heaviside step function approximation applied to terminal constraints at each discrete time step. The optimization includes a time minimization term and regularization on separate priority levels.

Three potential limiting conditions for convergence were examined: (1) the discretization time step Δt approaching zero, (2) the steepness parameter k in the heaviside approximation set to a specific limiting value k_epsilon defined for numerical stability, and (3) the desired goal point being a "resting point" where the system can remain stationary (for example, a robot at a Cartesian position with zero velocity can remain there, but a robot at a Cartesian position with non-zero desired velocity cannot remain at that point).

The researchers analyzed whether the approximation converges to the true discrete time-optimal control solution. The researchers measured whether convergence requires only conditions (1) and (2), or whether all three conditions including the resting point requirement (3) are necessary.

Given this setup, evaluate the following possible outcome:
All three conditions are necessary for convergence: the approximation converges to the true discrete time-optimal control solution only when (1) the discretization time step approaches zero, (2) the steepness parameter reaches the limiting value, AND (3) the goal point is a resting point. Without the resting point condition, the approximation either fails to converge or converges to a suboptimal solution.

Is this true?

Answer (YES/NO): YES